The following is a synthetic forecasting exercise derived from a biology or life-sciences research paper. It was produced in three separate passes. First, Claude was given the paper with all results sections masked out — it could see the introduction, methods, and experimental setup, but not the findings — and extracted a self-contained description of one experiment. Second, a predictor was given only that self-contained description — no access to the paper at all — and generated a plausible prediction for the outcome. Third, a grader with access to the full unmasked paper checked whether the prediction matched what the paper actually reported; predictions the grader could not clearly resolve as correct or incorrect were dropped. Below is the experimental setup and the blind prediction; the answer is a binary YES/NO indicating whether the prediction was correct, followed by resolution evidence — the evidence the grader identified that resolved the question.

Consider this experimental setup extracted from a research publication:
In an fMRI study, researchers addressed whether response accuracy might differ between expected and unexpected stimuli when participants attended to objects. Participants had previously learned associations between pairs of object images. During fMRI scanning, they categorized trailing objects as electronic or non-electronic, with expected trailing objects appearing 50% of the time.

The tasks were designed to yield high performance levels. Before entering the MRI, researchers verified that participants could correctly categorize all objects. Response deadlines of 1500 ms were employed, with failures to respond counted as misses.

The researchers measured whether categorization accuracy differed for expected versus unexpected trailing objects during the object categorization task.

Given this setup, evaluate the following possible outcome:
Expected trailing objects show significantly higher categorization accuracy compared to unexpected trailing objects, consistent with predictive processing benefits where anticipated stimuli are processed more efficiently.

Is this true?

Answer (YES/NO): YES